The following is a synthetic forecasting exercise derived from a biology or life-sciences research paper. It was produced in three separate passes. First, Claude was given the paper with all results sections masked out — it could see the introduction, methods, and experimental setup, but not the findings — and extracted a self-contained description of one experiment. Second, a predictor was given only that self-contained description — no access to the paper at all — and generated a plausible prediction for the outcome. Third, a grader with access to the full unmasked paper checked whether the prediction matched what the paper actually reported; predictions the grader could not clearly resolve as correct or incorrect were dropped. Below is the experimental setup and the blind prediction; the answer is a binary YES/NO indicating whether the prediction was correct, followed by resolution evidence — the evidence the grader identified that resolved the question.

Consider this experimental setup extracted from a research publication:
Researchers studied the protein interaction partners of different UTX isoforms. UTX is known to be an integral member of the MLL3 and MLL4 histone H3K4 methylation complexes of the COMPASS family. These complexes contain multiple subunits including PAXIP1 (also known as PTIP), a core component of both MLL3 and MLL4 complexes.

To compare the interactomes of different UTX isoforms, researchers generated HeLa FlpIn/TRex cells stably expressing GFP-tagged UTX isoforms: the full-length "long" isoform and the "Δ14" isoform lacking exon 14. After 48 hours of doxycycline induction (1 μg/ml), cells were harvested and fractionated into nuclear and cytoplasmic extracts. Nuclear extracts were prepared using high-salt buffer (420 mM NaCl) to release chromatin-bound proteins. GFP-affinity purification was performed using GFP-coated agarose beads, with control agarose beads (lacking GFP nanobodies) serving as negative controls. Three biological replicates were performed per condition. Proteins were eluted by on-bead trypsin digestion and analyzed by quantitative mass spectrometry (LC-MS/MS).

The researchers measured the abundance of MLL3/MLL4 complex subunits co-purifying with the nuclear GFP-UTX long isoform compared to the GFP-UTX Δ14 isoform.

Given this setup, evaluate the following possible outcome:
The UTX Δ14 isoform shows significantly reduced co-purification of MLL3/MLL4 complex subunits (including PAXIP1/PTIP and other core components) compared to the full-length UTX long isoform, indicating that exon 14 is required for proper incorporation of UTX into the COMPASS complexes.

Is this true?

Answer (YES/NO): NO